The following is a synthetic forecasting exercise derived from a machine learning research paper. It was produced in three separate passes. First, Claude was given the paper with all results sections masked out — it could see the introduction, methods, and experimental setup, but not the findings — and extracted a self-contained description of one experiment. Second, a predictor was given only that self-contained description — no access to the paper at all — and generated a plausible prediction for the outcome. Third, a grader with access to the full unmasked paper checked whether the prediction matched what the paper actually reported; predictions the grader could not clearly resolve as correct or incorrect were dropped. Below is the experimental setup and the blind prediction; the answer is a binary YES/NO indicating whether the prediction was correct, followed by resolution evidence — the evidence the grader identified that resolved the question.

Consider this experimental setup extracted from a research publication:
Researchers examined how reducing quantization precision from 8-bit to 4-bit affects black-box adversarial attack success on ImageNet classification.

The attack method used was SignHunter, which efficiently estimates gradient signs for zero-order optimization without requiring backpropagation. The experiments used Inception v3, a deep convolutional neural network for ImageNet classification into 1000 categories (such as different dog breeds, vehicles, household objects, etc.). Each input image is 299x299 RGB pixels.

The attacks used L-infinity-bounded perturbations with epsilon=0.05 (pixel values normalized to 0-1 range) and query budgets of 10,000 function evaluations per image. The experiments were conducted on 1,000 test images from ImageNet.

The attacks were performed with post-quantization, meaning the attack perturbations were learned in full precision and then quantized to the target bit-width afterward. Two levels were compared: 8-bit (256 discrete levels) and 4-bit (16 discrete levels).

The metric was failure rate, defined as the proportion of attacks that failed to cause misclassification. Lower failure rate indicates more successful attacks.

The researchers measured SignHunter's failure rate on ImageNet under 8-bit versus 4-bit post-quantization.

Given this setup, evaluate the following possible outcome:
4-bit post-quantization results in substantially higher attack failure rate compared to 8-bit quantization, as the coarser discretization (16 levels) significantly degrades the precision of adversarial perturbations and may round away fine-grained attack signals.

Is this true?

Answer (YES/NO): NO